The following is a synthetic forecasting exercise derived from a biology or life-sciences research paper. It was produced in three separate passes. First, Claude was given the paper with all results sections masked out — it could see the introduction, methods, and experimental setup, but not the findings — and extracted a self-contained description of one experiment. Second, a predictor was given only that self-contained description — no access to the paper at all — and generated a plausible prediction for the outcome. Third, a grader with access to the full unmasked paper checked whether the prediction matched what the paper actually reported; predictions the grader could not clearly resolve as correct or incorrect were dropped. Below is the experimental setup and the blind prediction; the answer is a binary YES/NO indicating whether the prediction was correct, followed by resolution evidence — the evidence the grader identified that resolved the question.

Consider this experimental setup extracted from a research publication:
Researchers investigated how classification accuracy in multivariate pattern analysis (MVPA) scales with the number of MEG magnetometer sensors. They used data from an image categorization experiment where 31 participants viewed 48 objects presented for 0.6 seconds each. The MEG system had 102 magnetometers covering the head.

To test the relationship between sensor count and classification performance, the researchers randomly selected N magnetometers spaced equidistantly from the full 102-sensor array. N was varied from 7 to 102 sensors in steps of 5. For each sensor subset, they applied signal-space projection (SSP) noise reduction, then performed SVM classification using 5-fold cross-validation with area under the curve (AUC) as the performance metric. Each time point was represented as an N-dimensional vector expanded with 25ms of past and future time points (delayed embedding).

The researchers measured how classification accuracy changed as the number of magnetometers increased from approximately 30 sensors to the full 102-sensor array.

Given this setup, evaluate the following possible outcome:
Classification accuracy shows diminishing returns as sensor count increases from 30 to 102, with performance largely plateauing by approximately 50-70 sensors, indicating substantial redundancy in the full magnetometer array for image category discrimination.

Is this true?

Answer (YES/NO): NO